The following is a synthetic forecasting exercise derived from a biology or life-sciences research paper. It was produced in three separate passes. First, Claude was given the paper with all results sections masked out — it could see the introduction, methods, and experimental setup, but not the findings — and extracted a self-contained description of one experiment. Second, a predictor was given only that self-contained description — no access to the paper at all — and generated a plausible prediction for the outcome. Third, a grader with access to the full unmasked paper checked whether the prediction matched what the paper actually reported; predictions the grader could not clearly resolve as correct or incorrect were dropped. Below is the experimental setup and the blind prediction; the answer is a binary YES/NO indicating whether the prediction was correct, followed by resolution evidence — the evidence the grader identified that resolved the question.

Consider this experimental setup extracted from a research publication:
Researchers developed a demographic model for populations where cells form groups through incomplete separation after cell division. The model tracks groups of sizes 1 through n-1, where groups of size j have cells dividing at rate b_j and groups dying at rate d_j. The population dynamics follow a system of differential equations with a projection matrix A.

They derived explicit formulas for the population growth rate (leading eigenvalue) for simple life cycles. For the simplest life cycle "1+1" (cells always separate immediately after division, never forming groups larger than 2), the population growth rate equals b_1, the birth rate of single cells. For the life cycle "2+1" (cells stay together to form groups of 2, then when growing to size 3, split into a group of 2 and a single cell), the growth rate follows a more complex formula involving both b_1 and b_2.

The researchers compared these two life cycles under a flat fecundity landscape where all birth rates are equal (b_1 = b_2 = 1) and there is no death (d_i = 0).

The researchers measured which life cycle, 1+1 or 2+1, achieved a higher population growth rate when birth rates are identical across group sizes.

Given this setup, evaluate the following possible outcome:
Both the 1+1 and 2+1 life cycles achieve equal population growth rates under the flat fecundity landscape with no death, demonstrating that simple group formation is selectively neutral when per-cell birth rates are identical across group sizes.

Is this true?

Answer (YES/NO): NO